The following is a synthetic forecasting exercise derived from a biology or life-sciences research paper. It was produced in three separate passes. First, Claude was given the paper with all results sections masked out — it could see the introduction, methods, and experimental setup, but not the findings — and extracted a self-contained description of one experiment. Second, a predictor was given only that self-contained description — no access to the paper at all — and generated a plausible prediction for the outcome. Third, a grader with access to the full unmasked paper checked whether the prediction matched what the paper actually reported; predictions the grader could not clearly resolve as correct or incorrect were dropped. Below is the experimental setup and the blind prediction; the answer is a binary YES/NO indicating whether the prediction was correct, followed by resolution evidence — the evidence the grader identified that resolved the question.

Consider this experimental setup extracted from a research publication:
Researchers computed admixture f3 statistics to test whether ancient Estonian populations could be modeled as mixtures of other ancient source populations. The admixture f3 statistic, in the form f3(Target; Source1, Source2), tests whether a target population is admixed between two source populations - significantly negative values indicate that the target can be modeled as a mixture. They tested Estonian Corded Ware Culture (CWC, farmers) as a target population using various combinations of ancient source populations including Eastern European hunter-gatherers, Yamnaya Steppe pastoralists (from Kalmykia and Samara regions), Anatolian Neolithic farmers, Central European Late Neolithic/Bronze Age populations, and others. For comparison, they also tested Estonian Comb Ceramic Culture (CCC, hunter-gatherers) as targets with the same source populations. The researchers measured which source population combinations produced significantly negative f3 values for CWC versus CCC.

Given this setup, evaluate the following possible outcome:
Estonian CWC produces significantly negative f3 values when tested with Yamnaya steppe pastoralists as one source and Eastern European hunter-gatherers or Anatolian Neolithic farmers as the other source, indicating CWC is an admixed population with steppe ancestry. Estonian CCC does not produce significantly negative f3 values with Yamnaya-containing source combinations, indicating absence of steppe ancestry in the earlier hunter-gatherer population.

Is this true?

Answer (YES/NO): NO